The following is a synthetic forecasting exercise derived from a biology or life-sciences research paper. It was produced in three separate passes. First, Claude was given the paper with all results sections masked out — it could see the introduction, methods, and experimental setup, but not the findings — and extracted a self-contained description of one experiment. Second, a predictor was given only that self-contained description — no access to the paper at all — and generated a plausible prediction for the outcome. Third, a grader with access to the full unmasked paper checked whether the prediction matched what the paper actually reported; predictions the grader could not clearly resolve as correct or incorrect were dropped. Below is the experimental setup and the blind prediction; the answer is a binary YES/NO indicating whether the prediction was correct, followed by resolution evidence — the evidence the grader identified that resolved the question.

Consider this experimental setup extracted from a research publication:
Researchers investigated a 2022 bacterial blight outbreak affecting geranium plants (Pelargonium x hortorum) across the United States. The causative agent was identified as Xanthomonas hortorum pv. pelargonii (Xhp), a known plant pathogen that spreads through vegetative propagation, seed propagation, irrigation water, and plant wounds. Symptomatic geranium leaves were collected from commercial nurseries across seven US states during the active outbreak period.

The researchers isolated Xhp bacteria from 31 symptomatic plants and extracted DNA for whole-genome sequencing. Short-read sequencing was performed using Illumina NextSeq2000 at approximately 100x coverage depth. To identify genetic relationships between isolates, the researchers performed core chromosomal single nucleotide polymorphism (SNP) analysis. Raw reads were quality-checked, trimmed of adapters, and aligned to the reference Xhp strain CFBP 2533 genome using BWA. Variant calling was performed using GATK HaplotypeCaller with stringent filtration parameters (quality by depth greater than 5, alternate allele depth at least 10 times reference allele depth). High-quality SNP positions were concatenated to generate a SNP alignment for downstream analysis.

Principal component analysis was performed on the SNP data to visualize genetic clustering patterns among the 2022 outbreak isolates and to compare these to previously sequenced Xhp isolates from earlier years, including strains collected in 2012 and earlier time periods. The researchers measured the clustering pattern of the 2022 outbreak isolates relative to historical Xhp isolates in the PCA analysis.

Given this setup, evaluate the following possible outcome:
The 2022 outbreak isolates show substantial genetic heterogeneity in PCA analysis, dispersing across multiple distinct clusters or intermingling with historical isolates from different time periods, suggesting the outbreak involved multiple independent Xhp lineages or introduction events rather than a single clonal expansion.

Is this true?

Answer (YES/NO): NO